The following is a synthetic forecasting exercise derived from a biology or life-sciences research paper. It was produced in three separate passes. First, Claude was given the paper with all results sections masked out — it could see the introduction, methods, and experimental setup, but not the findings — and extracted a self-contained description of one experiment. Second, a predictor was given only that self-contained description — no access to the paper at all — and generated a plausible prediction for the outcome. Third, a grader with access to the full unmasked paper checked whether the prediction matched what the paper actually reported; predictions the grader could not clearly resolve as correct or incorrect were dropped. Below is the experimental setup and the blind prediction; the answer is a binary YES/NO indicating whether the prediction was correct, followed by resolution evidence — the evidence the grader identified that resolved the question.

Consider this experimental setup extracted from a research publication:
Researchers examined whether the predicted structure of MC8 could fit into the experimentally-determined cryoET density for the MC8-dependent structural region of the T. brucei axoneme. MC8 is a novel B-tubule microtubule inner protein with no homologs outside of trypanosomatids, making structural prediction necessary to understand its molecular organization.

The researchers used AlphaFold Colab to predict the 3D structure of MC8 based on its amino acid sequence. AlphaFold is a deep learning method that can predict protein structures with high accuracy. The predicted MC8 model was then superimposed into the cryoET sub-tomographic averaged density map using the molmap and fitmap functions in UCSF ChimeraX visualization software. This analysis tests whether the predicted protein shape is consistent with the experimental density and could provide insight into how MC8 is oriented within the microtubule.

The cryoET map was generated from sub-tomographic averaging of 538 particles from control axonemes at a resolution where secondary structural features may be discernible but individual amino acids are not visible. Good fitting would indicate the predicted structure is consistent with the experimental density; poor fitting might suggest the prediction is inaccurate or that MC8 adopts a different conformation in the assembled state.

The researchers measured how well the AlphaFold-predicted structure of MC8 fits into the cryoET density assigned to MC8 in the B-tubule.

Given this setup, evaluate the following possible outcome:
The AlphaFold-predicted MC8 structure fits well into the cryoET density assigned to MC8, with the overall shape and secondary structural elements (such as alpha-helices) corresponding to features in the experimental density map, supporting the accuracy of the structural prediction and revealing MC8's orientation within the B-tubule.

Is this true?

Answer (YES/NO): YES